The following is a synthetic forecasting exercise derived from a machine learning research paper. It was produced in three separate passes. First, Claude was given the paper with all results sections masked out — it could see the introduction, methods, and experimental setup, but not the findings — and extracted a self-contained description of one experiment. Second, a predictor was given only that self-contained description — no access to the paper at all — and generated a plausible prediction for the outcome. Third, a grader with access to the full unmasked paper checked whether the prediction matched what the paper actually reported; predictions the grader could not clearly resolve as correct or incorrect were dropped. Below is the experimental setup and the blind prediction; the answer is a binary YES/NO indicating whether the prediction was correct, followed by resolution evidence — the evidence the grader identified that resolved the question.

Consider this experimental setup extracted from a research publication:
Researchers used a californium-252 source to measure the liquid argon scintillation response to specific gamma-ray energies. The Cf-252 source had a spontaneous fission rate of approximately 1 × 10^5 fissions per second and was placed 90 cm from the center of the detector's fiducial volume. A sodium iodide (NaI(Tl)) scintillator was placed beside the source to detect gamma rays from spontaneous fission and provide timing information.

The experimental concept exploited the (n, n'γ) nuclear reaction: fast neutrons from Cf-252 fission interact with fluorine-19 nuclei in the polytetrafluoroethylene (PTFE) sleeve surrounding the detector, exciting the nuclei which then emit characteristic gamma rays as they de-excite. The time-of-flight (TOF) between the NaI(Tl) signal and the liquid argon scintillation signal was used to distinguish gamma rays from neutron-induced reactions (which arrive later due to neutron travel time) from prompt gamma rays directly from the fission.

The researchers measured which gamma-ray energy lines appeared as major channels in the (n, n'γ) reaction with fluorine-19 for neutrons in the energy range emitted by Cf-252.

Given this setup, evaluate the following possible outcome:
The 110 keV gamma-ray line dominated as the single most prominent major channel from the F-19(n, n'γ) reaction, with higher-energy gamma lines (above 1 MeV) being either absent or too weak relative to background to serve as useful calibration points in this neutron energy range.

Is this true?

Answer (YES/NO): NO